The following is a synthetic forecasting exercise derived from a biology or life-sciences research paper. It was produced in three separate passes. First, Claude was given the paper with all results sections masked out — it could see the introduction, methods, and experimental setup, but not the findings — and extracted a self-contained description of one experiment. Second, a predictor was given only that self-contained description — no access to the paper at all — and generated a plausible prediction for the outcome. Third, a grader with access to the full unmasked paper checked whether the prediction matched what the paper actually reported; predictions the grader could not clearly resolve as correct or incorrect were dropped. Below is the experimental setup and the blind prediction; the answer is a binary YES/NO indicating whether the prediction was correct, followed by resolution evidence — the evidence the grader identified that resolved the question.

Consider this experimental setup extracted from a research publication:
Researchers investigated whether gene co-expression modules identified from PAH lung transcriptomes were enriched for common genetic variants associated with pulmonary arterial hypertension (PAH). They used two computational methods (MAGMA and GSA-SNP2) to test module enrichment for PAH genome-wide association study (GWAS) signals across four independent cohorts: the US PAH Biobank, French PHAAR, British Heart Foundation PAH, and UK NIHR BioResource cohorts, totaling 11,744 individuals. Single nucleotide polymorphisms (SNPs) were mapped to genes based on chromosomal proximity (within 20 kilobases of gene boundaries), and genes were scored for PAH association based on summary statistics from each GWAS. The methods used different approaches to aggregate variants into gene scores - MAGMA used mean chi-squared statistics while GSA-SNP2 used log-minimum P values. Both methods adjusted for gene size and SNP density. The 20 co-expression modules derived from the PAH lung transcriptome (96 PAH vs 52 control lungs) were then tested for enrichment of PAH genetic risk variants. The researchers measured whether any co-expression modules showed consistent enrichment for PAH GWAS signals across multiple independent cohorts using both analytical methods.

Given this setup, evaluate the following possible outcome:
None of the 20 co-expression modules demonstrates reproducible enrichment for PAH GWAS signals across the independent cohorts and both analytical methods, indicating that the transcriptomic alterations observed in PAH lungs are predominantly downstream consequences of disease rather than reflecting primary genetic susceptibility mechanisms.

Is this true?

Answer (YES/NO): NO